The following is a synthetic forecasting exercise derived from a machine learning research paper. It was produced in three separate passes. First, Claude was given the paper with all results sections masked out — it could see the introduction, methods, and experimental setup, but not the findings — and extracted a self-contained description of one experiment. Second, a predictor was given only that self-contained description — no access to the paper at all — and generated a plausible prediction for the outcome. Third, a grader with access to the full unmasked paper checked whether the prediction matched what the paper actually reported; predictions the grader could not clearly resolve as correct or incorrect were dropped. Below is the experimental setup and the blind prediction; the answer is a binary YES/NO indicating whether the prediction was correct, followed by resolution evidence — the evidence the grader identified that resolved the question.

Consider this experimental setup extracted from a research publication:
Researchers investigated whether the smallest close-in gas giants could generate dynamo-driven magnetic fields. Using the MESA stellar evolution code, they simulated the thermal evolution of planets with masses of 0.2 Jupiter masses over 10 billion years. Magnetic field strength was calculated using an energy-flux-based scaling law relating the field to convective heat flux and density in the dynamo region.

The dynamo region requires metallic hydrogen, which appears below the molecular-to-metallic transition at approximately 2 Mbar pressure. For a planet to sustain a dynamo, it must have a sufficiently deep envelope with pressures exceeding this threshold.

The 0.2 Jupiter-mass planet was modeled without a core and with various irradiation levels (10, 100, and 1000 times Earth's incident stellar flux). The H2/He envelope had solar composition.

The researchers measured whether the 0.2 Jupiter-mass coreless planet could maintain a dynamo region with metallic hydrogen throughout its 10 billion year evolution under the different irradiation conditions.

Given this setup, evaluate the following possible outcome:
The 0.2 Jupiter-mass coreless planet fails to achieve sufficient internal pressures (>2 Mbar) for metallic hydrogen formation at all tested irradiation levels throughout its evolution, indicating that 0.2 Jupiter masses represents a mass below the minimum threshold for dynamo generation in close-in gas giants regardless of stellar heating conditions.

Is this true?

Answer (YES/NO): NO